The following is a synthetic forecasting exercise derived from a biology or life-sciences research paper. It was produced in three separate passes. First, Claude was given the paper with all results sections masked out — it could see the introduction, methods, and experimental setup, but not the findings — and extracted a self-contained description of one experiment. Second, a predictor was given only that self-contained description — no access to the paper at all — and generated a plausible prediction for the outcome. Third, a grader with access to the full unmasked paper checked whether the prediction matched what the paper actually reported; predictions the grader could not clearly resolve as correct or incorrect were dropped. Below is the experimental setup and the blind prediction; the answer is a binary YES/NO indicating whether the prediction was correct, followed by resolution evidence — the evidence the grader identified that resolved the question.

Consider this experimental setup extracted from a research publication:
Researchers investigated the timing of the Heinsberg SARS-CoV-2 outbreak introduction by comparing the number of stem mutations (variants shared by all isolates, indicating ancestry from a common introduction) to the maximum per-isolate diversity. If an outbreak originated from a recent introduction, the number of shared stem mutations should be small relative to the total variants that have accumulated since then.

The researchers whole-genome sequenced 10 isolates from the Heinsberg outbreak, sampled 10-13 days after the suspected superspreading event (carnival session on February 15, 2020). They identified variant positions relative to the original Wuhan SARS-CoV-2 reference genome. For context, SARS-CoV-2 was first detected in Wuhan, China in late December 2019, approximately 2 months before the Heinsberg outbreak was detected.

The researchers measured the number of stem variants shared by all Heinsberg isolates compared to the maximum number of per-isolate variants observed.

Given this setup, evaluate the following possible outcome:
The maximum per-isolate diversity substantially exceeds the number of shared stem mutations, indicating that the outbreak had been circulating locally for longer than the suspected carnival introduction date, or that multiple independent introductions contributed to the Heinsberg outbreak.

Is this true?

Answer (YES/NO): NO